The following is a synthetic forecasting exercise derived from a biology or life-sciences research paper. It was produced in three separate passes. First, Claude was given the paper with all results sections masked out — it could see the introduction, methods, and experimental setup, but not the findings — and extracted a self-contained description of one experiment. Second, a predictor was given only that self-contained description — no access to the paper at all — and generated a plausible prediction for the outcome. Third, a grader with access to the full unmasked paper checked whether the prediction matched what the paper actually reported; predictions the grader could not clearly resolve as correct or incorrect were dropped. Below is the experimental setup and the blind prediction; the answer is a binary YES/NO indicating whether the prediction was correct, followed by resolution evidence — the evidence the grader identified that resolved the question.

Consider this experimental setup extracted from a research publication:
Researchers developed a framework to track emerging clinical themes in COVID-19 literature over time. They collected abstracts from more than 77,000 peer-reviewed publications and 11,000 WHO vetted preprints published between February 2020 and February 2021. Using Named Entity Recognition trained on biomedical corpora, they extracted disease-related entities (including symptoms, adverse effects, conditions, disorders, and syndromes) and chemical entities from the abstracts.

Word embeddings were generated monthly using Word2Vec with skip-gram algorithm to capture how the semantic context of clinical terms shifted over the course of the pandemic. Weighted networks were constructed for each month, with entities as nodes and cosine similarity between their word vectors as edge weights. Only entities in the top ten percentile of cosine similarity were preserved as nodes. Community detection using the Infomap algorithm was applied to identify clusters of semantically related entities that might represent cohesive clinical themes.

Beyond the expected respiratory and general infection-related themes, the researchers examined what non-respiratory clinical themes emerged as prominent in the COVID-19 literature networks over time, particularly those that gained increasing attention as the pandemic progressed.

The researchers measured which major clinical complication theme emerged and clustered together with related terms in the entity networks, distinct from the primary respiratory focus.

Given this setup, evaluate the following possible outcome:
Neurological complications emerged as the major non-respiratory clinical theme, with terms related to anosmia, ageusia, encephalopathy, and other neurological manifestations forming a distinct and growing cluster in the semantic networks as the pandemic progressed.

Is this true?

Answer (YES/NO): NO